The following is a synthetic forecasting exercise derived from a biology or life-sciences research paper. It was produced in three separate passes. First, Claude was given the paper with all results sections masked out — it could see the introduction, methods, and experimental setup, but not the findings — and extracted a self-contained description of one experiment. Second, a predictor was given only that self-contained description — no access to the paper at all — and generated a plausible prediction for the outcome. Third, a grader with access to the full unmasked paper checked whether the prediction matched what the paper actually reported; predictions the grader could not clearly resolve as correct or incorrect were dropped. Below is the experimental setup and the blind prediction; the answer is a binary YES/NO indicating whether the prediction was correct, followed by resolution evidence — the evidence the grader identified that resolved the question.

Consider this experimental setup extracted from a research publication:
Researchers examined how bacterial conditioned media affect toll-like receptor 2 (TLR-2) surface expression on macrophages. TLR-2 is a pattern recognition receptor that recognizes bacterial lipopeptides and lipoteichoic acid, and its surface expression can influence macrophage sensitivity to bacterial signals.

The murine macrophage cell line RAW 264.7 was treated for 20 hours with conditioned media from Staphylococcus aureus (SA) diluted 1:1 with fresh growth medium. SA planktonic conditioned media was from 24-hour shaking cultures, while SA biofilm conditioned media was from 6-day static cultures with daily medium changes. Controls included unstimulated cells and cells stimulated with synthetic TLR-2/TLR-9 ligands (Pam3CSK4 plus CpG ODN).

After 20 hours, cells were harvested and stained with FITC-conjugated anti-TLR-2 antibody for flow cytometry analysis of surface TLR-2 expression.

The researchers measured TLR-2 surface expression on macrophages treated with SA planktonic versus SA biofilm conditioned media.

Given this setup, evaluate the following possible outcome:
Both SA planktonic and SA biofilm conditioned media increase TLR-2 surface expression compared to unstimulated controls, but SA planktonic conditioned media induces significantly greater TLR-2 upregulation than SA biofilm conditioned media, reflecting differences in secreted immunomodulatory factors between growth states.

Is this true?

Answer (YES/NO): YES